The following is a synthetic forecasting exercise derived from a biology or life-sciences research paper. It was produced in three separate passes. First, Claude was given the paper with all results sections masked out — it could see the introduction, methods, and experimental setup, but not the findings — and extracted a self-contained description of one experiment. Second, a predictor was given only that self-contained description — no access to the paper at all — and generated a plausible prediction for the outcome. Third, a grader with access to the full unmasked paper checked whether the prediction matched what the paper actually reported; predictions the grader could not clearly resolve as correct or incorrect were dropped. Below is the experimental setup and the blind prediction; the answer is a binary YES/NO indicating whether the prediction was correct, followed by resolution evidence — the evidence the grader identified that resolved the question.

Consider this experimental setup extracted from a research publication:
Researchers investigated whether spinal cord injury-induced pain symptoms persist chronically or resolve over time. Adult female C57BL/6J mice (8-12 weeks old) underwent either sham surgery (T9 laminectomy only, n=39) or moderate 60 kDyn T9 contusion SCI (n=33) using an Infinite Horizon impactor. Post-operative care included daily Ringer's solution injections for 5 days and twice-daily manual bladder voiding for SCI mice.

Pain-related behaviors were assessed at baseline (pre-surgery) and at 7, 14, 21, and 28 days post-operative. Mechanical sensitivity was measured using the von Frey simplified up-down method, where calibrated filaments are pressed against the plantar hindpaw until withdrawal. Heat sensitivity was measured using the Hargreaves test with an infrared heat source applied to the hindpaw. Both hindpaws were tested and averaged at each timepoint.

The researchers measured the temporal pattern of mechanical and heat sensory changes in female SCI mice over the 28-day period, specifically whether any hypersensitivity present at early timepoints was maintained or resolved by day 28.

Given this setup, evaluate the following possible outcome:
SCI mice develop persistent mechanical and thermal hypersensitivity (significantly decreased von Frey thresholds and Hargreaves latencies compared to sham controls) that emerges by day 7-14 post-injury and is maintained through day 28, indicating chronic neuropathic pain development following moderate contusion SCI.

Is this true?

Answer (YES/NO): YES